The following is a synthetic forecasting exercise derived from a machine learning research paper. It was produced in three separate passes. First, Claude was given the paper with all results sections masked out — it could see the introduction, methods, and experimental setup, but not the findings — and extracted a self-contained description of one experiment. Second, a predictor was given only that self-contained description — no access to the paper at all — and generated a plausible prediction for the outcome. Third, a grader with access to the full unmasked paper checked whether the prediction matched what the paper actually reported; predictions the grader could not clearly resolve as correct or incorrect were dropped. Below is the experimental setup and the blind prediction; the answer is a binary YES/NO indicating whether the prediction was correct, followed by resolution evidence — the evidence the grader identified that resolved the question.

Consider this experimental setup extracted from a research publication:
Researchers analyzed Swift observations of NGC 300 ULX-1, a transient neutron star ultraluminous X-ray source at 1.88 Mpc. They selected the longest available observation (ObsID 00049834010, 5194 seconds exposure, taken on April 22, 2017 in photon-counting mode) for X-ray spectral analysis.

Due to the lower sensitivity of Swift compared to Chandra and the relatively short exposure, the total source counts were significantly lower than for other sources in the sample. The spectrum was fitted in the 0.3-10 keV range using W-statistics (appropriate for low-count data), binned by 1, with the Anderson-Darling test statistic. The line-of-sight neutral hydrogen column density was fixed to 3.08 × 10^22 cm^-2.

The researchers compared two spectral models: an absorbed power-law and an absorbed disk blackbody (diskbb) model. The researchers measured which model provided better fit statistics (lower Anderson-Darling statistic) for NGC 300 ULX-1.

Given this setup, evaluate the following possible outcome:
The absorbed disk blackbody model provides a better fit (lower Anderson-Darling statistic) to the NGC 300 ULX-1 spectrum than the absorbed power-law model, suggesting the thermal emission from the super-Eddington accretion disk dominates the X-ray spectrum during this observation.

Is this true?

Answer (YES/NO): NO